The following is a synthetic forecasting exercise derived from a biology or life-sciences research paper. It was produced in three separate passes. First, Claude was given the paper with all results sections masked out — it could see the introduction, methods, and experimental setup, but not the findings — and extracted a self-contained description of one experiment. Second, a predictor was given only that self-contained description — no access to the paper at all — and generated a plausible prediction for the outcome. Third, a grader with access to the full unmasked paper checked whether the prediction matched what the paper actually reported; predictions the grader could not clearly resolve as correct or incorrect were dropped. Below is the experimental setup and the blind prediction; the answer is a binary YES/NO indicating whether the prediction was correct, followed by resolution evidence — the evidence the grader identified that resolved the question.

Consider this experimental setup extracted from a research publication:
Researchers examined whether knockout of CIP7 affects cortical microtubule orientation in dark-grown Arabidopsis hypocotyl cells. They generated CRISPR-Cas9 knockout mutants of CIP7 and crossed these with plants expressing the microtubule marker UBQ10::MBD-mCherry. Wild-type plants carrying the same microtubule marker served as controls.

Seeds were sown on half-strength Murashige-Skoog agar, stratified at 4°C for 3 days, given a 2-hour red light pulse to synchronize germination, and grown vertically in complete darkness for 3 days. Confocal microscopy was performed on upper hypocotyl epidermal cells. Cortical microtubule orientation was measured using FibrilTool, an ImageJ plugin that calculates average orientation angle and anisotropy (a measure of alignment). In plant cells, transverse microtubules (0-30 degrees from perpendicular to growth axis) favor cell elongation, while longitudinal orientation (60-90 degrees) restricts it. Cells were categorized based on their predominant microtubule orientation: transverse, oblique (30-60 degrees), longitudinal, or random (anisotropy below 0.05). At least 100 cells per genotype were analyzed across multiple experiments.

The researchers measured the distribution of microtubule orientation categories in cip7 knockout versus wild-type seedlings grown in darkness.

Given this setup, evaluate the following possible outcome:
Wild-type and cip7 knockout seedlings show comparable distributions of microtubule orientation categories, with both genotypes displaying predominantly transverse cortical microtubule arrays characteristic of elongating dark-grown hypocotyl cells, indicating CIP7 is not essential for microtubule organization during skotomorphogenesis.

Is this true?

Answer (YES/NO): NO